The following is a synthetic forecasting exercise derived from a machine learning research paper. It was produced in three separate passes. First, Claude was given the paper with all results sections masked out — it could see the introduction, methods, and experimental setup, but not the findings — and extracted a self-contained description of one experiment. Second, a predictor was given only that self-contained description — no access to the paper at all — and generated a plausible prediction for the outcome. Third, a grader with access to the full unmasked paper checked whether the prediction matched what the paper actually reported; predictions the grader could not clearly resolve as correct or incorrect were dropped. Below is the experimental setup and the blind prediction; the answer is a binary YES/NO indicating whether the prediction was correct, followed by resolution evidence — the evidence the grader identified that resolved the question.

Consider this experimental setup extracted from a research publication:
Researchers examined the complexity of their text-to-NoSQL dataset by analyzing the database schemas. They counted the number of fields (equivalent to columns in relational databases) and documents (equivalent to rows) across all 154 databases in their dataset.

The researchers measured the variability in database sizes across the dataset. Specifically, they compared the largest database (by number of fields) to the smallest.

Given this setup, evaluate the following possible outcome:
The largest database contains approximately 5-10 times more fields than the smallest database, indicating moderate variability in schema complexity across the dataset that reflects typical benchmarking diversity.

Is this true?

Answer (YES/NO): NO